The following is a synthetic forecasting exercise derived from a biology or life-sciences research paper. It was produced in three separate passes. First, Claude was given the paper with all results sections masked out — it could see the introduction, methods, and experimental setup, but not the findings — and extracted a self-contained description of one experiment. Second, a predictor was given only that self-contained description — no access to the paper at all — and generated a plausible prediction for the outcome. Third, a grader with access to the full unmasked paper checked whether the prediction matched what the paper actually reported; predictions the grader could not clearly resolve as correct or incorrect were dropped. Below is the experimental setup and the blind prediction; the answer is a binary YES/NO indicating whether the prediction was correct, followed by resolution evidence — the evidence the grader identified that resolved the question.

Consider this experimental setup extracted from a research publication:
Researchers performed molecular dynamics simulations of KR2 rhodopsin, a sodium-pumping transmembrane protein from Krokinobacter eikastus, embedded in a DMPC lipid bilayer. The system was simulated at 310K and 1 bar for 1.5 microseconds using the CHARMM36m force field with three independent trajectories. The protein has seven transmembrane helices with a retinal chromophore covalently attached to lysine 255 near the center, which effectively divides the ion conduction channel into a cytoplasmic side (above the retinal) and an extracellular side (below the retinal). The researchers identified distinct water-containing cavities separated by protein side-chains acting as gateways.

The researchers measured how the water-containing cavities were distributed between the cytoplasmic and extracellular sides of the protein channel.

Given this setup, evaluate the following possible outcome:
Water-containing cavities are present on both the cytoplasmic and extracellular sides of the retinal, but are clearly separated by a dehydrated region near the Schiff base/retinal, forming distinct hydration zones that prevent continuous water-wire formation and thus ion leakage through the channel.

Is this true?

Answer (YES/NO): YES